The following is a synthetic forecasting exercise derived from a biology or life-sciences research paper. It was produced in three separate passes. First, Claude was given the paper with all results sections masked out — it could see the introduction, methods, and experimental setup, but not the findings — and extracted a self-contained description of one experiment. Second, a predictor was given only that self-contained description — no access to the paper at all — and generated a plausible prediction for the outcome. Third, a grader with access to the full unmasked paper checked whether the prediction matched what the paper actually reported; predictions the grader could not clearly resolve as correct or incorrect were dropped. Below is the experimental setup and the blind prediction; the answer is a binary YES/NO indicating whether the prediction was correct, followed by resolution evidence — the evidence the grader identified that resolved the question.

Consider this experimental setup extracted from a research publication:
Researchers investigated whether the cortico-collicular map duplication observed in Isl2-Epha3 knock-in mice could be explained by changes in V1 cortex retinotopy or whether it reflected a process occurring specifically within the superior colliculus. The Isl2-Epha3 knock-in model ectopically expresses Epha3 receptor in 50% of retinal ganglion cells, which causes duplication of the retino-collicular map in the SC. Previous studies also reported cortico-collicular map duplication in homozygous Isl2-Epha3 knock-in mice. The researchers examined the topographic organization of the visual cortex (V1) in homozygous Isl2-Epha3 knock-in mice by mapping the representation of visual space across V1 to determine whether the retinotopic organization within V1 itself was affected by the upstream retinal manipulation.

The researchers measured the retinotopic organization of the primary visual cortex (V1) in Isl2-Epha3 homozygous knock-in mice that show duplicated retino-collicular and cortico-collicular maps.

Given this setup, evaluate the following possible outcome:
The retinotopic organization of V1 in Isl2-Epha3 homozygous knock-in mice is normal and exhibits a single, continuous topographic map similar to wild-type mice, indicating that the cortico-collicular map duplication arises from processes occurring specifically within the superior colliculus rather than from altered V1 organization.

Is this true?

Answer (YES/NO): YES